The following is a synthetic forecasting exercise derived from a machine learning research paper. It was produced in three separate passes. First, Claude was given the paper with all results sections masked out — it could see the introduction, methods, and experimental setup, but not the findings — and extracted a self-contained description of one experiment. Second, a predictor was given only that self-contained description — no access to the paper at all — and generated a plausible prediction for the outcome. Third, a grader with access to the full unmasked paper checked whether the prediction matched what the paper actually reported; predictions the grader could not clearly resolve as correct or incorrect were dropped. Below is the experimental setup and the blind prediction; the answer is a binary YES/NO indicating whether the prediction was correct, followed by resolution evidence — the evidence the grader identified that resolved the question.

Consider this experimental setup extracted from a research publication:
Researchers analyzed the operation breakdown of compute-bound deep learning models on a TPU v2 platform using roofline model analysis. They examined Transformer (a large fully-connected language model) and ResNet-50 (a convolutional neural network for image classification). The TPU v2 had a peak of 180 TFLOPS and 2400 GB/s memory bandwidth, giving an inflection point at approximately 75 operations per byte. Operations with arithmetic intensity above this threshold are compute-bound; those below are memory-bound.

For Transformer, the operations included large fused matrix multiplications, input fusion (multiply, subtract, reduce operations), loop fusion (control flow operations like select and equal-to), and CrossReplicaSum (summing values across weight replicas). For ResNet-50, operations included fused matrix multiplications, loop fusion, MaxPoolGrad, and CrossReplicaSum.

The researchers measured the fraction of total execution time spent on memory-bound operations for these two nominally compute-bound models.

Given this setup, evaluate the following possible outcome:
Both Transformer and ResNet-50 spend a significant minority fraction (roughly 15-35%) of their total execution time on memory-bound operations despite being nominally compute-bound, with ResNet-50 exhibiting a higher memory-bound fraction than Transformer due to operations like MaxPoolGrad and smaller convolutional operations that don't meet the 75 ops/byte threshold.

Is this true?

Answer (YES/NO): NO